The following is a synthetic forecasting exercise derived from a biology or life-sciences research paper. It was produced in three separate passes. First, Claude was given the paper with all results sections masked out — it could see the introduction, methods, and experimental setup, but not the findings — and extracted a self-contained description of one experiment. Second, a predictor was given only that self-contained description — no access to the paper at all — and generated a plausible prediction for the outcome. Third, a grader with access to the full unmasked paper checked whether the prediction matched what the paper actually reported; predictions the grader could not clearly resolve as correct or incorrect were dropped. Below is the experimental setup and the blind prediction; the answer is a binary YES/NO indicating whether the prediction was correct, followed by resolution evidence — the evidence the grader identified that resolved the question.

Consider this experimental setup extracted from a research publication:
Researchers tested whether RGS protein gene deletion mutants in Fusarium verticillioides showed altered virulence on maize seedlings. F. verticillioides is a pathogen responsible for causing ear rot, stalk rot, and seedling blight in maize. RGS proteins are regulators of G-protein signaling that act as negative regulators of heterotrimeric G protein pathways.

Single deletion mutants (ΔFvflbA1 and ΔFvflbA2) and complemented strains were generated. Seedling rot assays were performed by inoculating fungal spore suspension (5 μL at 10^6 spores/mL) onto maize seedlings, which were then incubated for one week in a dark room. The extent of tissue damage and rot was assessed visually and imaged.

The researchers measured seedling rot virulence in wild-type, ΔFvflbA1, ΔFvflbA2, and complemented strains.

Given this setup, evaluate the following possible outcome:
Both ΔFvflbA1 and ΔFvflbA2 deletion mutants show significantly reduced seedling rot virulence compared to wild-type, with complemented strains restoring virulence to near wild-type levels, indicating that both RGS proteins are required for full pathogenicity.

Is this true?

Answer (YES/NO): NO